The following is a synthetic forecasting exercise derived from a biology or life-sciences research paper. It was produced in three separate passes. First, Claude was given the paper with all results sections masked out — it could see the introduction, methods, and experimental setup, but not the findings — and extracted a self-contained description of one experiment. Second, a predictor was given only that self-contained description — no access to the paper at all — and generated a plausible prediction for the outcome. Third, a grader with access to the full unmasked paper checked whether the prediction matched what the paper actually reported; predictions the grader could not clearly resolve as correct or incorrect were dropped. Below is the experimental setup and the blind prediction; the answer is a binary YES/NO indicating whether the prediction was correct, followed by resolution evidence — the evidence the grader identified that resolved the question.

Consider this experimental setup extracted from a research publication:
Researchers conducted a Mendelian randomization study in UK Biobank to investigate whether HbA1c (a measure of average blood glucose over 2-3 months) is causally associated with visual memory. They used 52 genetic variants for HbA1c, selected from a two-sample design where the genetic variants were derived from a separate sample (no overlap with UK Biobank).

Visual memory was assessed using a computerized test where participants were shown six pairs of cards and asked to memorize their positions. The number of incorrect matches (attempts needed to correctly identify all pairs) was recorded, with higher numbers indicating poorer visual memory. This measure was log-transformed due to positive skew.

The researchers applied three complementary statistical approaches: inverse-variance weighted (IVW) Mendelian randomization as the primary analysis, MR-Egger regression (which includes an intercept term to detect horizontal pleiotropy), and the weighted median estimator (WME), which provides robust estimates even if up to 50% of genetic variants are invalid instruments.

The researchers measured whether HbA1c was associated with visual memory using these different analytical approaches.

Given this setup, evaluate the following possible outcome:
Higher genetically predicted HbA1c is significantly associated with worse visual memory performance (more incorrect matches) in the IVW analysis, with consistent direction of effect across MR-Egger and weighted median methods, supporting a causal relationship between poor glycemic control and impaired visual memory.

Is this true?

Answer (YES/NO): NO